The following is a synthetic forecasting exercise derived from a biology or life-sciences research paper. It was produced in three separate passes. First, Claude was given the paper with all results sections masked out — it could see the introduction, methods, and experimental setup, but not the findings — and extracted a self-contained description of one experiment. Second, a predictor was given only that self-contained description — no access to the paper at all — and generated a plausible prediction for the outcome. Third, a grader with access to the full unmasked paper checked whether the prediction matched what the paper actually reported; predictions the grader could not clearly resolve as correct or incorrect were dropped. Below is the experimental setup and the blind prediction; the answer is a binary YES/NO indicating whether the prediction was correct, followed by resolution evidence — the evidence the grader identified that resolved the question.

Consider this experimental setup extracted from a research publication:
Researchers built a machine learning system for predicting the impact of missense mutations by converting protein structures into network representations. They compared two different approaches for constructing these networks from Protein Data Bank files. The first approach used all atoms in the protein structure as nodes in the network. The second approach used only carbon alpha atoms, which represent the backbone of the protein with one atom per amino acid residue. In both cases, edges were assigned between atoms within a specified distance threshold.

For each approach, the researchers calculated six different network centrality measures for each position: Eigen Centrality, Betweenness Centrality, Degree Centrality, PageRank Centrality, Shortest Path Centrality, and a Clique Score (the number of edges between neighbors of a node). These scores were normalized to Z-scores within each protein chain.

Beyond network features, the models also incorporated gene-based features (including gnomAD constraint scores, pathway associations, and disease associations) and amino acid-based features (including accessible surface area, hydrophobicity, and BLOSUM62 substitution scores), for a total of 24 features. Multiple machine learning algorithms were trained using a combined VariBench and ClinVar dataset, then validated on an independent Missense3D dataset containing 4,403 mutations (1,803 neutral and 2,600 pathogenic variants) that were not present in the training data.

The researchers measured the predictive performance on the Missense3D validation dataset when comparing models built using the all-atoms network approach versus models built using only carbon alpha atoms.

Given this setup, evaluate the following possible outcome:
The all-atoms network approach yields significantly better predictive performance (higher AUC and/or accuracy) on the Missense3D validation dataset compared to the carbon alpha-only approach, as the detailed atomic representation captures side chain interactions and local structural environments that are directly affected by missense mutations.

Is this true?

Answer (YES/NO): YES